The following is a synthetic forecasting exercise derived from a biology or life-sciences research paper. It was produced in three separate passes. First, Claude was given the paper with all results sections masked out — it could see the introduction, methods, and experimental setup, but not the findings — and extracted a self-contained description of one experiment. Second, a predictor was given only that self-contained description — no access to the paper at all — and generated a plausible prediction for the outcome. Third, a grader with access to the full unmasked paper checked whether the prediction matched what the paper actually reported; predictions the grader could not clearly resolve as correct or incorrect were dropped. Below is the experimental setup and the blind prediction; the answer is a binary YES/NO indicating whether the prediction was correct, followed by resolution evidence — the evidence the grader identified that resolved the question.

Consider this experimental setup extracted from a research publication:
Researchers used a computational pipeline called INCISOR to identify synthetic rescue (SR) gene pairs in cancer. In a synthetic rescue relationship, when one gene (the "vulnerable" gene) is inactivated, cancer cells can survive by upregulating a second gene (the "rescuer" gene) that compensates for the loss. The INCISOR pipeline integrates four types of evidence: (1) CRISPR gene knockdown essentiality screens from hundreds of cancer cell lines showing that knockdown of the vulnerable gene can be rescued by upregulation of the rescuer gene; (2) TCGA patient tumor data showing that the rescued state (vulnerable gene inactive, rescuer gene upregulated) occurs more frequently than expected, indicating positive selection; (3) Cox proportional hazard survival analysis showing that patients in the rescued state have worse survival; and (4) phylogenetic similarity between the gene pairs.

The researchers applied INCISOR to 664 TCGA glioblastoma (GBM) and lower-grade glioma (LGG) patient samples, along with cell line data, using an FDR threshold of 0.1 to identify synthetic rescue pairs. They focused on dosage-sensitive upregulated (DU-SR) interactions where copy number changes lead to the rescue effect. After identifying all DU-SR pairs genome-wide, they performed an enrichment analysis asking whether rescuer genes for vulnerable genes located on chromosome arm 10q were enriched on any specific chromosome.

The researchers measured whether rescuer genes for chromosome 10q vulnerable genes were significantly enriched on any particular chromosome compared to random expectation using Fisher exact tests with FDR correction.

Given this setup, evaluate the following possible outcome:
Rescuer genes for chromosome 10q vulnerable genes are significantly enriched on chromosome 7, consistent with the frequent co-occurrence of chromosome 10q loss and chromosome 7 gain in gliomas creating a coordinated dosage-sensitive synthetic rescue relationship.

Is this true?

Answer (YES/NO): YES